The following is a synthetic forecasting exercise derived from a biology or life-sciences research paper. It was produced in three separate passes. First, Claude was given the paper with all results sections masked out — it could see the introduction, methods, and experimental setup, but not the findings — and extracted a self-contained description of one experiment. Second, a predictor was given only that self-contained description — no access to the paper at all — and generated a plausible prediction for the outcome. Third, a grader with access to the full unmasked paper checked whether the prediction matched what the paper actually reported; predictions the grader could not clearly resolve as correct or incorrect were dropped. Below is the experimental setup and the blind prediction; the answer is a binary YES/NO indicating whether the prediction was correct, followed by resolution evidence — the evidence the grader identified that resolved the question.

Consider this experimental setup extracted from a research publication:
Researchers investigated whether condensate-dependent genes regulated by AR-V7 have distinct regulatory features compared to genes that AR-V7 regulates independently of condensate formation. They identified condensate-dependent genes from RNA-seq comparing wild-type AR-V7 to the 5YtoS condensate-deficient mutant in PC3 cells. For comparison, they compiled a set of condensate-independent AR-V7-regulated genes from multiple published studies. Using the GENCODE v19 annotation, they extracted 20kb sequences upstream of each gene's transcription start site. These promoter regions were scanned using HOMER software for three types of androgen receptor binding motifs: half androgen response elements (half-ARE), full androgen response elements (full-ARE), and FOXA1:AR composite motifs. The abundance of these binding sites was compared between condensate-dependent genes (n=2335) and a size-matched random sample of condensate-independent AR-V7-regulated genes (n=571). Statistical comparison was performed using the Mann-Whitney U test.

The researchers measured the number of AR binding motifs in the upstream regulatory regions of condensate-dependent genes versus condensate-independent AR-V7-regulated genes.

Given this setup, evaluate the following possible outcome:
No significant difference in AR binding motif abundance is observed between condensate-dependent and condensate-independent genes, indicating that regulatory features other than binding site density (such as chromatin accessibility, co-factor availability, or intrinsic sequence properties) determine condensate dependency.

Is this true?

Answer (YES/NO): NO